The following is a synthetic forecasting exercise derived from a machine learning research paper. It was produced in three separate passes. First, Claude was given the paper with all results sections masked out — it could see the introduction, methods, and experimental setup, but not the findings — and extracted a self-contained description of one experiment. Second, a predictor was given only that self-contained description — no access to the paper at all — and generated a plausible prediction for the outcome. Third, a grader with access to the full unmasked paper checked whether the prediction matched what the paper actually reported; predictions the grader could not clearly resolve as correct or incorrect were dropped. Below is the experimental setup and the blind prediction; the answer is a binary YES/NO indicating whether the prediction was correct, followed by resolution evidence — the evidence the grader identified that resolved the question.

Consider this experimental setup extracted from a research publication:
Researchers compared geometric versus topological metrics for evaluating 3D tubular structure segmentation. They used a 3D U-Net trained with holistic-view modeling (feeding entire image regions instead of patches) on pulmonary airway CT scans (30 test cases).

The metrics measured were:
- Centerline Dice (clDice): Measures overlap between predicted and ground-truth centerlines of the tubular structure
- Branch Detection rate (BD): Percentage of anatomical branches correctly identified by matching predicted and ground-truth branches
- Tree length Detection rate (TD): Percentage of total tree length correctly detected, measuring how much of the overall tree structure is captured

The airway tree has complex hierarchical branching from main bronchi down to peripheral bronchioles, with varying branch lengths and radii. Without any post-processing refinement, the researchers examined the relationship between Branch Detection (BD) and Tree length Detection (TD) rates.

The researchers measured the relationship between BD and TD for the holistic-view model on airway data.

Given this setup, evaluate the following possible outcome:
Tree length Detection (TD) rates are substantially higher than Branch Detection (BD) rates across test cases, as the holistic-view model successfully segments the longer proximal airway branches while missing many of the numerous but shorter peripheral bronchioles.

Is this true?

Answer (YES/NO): NO